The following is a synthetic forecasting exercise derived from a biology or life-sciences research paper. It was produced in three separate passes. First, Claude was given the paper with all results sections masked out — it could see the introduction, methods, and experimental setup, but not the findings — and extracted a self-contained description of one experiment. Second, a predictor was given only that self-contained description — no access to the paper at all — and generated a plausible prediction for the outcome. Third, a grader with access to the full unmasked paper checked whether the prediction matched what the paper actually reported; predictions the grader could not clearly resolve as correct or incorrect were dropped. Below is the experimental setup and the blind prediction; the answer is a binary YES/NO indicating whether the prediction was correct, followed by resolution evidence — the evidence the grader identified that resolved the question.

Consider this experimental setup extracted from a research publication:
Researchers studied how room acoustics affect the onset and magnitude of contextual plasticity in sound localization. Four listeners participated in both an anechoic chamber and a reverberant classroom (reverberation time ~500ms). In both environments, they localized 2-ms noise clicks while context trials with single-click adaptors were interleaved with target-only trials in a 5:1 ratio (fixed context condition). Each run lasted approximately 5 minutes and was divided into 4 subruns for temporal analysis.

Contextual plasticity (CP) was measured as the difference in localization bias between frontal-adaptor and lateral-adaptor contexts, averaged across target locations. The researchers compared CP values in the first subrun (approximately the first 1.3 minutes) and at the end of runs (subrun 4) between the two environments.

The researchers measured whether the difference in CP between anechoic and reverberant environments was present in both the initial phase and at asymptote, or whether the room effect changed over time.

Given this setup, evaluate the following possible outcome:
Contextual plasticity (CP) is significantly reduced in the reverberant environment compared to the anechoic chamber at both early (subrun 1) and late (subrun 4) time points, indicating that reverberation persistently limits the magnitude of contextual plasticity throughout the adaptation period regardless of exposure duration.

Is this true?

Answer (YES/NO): NO